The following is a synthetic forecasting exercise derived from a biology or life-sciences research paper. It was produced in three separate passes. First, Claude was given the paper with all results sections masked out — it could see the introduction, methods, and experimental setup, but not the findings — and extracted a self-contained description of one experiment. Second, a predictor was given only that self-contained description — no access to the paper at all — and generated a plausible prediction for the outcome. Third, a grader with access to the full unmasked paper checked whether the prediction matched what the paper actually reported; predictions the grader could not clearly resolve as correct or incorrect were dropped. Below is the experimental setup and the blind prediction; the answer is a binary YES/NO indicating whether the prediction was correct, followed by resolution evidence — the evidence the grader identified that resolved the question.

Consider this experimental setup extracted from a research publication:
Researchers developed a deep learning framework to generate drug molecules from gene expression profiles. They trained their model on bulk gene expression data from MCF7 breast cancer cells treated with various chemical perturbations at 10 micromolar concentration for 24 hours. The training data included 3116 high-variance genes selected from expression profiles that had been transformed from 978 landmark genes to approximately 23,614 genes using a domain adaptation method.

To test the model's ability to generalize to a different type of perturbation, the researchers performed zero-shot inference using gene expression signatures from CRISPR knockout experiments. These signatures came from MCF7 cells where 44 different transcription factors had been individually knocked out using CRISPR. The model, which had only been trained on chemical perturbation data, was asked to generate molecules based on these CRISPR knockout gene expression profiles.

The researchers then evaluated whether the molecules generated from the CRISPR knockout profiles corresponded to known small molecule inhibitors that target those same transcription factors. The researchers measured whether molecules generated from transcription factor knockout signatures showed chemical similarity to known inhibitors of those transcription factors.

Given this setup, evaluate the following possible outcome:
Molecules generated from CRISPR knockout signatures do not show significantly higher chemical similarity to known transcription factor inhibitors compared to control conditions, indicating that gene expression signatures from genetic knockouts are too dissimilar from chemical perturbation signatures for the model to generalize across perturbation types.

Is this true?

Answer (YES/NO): NO